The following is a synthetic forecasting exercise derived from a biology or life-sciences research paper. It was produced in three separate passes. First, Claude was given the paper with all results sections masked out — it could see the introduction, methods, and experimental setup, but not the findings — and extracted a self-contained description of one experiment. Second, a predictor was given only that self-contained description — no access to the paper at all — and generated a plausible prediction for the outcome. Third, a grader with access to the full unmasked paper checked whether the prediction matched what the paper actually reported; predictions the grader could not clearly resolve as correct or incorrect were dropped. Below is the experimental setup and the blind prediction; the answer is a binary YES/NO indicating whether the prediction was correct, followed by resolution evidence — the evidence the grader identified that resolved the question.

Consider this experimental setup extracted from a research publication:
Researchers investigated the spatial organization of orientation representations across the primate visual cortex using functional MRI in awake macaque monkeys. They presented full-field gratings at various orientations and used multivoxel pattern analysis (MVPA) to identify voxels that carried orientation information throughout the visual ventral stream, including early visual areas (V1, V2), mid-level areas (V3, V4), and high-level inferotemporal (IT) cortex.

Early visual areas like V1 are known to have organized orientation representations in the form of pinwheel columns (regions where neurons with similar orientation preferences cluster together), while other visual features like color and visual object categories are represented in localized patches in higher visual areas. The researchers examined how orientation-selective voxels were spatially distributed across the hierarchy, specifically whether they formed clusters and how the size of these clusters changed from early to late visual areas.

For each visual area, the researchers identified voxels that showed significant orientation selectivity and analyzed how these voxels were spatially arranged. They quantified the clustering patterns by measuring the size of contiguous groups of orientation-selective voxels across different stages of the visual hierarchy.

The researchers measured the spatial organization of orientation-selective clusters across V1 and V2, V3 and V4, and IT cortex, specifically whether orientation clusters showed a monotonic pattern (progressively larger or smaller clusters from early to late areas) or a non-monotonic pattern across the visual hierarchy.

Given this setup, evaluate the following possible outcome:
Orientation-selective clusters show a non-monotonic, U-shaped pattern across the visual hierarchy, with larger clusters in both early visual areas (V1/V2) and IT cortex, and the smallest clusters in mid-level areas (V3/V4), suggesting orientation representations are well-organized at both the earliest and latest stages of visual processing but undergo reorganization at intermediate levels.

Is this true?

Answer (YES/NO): NO